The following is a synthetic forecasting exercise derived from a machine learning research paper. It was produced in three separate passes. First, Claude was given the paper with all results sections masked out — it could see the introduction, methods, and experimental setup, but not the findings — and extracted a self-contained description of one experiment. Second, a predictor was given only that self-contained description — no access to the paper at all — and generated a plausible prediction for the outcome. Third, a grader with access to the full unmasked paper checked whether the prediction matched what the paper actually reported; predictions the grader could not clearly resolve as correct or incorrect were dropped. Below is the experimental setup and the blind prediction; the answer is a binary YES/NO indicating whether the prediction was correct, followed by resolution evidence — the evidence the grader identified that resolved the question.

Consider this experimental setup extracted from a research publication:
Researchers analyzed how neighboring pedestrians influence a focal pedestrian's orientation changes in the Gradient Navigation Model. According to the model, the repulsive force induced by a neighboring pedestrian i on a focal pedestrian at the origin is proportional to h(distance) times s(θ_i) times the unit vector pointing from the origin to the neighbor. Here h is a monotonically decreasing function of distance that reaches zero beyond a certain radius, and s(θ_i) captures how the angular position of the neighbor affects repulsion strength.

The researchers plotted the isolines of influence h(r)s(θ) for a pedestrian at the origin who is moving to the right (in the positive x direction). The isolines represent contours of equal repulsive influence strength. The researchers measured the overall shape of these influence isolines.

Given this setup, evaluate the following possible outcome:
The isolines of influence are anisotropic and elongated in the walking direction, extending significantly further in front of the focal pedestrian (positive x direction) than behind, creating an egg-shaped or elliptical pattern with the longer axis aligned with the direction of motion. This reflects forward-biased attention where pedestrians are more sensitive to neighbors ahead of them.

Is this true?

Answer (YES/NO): NO